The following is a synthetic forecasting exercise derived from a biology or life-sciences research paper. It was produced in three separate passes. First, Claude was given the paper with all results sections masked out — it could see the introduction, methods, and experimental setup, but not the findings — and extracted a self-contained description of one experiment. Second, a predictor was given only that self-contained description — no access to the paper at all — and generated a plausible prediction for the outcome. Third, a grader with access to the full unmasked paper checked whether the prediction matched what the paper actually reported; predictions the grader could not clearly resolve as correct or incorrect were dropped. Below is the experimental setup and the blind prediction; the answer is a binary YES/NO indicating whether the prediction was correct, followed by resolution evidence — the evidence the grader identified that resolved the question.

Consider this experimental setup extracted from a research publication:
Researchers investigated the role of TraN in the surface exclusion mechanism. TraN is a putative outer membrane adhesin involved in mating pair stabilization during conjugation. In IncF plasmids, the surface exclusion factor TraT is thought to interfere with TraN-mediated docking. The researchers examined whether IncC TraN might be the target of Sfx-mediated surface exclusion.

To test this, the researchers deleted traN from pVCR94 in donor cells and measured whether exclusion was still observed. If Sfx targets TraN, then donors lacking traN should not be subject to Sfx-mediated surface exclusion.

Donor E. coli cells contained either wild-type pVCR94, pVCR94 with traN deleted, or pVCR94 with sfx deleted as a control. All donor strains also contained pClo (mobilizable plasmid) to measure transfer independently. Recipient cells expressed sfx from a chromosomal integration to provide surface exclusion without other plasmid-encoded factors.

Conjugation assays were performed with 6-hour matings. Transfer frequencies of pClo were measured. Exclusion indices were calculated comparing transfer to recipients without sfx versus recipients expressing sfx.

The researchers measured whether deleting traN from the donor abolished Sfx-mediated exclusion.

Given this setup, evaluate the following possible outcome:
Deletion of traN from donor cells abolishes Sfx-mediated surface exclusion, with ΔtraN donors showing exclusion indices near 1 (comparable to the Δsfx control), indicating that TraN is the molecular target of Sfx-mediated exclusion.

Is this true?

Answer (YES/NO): NO